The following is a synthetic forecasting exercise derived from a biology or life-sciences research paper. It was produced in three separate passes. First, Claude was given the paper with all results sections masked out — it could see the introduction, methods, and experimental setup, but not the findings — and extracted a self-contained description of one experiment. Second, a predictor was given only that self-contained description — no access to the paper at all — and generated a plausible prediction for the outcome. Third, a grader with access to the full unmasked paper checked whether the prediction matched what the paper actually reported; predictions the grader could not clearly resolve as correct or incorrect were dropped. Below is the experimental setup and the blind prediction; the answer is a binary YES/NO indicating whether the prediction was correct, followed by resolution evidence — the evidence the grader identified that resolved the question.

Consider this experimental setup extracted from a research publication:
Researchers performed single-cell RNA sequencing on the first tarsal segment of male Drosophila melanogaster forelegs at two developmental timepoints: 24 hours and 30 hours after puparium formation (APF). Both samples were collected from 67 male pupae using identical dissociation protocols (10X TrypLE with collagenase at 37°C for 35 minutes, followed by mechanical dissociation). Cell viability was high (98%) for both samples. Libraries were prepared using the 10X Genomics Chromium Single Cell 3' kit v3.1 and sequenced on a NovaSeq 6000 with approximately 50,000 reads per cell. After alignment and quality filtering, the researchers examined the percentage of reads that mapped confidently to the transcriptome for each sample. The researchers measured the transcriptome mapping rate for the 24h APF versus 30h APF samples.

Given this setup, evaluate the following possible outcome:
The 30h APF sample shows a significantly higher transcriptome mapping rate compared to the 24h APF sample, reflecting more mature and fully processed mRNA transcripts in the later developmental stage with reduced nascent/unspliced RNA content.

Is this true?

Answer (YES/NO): NO